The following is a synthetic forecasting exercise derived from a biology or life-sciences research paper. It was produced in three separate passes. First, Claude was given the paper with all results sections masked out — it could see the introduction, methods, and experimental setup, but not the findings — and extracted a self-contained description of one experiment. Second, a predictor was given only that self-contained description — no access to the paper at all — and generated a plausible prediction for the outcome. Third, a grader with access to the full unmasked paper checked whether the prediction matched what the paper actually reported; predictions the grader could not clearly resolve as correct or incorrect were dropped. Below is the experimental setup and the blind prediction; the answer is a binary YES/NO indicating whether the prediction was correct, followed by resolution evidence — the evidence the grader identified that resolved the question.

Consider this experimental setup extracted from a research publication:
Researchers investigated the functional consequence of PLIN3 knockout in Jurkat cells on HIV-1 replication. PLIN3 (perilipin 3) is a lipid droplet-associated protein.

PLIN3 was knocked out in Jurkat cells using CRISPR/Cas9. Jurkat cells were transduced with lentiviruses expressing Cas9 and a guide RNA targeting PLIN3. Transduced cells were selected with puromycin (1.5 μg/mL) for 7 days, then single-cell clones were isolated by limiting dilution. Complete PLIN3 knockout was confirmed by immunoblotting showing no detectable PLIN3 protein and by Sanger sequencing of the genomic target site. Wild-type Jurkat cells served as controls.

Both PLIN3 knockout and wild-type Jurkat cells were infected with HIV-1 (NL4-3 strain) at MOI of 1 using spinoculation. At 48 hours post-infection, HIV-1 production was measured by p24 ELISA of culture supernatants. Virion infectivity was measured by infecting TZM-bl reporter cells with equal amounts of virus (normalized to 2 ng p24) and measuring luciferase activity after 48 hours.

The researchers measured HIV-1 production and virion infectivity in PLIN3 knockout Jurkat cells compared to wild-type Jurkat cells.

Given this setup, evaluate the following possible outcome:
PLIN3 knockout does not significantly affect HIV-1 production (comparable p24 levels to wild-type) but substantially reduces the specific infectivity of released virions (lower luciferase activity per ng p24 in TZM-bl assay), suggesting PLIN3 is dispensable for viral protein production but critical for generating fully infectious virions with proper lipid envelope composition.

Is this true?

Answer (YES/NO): NO